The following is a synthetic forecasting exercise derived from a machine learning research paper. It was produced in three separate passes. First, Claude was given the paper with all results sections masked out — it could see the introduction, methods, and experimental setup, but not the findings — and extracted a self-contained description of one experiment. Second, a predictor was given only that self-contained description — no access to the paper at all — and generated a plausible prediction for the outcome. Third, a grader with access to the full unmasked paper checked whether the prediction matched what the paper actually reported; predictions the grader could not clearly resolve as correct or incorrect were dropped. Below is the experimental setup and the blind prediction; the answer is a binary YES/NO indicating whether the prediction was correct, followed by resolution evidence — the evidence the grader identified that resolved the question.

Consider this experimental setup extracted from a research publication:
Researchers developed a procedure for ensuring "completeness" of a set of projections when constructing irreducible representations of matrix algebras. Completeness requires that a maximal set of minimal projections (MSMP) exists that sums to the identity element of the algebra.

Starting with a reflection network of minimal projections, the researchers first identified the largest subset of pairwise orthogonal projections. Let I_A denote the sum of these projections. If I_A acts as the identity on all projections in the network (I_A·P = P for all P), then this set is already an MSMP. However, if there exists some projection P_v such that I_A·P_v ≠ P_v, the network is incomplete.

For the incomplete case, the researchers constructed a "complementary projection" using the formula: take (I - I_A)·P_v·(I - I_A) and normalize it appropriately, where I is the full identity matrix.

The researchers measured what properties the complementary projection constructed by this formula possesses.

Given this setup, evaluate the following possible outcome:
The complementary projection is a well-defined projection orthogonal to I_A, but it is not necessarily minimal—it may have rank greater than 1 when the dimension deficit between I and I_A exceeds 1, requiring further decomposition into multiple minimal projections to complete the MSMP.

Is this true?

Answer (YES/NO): NO